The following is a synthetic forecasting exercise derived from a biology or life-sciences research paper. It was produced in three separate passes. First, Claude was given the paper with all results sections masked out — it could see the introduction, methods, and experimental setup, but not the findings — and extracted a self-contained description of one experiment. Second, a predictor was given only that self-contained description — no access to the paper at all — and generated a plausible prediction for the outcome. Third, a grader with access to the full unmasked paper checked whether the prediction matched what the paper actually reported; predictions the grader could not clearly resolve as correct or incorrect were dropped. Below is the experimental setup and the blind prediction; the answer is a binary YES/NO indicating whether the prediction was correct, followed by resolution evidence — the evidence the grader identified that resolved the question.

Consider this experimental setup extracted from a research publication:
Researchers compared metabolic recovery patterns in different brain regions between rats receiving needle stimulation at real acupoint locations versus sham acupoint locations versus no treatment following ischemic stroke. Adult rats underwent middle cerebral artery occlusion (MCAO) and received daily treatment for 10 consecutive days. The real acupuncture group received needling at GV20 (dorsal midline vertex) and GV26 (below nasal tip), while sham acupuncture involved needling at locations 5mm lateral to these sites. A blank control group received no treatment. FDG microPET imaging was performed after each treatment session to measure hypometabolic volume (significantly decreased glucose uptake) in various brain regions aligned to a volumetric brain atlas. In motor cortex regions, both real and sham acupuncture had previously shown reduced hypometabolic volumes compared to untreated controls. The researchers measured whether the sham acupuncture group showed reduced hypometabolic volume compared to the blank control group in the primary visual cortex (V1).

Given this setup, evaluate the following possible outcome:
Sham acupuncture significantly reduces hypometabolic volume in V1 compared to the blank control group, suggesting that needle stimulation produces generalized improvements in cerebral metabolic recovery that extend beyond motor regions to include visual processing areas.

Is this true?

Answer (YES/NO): NO